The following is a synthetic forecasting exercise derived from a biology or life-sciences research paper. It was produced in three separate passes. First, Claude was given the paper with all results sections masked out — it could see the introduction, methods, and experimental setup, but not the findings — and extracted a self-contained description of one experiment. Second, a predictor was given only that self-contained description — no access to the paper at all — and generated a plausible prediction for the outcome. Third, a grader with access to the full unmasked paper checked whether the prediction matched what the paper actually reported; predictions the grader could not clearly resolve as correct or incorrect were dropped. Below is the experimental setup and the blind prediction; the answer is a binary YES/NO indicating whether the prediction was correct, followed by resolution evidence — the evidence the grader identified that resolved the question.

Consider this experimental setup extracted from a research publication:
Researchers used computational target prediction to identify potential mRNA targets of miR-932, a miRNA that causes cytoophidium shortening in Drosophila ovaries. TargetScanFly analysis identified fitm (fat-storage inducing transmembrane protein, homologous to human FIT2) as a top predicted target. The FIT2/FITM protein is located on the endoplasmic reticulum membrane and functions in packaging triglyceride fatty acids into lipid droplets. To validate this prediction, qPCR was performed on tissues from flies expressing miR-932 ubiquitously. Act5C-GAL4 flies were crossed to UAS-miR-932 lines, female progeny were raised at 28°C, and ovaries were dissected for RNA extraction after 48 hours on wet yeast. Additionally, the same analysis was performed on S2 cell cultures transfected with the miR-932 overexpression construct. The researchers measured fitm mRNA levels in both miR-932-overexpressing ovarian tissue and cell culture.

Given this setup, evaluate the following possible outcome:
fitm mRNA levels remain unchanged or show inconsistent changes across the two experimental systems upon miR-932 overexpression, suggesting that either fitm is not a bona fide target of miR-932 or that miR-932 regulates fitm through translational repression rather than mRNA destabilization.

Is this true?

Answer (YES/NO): NO